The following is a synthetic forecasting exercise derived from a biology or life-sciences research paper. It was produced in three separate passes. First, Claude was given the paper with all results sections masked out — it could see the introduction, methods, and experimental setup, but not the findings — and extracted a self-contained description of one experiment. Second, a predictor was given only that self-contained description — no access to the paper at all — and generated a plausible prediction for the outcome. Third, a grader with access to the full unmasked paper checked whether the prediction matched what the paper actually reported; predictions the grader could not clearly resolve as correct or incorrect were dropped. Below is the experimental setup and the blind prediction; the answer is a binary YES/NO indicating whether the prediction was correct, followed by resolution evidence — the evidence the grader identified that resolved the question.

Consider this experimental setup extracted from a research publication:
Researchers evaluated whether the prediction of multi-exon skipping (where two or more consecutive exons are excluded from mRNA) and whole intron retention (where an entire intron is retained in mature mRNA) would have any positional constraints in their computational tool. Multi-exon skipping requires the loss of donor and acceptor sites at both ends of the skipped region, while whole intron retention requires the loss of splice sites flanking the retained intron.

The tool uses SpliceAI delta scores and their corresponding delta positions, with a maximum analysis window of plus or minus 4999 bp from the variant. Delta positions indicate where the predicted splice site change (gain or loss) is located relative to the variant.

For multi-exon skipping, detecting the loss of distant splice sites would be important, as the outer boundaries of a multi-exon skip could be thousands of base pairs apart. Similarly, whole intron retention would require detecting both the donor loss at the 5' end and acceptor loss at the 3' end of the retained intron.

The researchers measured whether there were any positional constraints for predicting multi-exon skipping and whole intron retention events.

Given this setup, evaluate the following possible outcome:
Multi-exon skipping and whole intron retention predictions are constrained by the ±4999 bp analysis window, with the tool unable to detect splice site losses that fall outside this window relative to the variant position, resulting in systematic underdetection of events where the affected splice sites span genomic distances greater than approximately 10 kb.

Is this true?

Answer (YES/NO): YES